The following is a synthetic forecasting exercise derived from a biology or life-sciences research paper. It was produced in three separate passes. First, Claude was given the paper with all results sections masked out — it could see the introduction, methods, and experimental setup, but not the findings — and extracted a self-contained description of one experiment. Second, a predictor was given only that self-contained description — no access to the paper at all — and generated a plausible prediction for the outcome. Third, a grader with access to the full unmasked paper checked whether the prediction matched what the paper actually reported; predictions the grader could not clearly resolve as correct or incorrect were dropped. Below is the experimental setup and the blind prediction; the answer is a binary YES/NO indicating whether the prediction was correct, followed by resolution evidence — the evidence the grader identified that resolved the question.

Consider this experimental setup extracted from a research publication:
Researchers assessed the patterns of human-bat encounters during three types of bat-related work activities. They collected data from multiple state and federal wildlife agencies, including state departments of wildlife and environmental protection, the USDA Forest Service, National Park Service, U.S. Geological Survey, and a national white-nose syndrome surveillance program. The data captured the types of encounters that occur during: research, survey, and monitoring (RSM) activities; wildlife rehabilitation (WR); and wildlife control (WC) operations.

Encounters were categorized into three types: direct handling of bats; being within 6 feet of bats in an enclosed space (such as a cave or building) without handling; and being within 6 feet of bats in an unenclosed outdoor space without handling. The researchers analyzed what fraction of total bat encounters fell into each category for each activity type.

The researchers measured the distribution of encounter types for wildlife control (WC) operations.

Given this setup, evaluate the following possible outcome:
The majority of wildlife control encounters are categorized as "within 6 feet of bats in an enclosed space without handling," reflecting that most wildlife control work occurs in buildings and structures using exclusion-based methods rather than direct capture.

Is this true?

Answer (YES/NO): NO